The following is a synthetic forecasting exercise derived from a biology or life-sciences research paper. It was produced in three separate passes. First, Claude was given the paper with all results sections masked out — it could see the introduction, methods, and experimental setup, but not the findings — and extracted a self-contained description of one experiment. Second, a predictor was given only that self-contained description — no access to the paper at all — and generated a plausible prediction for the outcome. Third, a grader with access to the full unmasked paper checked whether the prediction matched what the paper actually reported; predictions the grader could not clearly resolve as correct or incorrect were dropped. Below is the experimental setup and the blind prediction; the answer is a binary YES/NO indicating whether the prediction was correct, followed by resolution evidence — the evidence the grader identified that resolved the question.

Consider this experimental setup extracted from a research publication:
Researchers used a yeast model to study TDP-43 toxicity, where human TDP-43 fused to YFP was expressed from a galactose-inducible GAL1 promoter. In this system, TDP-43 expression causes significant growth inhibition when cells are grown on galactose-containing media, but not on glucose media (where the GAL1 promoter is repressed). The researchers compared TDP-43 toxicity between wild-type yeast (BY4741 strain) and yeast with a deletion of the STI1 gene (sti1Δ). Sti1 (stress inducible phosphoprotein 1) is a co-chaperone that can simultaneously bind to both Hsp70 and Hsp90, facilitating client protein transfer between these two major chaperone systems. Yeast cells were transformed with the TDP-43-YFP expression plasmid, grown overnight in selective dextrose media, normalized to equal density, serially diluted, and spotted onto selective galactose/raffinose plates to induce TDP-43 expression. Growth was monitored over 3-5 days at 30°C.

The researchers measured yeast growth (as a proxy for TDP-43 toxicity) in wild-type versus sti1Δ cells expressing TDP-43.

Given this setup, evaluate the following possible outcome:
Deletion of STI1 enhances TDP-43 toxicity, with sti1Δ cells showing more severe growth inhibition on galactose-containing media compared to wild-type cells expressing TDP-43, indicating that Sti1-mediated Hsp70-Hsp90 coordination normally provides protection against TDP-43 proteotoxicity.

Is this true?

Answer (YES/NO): YES